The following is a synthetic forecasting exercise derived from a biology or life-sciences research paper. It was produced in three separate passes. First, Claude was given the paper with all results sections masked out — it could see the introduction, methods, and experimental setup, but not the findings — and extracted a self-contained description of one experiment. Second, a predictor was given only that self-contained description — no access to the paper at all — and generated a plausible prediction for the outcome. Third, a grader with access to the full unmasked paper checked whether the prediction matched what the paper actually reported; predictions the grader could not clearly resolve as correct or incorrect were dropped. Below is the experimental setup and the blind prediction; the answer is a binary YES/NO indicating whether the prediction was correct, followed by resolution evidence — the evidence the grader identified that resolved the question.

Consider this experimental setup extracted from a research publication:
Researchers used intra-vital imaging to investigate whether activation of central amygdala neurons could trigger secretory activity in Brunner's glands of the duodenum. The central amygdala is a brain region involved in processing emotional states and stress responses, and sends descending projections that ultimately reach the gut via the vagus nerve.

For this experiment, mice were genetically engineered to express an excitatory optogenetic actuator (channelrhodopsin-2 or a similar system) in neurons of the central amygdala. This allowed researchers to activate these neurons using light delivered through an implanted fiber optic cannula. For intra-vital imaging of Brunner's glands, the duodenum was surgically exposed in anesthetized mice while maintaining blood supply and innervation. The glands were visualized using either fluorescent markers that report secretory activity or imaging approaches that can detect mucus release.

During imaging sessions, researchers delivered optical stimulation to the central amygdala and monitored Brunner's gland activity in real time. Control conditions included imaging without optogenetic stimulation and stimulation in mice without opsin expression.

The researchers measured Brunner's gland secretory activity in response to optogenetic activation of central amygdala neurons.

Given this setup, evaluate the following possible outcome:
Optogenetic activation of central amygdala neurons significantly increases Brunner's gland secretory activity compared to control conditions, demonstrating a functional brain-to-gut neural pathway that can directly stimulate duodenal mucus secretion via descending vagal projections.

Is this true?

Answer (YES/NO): NO